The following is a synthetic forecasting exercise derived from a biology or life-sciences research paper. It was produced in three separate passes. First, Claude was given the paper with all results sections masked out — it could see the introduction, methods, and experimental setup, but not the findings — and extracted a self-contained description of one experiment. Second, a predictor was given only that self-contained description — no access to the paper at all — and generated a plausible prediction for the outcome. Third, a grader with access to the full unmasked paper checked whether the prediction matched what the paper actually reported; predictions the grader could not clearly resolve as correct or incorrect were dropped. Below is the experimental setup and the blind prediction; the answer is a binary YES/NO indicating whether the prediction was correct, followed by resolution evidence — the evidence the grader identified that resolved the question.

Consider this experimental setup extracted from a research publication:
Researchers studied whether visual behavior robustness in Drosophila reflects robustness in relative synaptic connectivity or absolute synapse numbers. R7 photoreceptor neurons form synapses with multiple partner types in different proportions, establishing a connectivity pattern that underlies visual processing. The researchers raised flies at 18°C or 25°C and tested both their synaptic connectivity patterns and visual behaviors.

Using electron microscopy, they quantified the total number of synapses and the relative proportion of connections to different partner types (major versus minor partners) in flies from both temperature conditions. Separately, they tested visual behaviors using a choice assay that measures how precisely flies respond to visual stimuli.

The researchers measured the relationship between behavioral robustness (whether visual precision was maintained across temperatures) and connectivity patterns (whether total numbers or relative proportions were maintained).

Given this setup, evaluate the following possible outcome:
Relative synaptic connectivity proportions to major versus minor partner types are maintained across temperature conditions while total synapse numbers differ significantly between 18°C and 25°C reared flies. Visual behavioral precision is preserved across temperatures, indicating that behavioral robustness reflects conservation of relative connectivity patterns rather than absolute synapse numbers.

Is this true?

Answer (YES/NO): YES